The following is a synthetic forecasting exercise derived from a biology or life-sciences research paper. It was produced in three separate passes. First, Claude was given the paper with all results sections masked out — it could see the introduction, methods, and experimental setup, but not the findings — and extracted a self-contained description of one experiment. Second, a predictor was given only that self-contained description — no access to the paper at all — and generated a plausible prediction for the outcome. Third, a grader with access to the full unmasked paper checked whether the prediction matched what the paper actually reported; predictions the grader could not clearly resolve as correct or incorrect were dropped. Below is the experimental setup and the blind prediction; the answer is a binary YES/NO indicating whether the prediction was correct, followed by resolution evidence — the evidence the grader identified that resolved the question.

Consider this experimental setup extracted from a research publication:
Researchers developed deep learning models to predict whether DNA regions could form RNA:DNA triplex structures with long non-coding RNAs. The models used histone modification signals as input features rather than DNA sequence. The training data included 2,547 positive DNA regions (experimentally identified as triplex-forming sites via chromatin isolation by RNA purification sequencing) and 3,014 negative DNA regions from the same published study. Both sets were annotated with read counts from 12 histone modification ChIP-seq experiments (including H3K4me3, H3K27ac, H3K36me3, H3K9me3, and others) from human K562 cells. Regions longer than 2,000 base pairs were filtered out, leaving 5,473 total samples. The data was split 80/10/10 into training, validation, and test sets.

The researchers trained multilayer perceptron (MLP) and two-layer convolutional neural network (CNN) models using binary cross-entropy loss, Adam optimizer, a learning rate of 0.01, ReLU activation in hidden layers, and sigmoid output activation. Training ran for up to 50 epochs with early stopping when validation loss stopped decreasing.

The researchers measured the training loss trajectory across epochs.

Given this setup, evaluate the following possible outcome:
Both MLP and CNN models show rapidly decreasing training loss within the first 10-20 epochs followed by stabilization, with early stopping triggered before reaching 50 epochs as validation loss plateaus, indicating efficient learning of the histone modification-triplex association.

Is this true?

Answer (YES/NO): NO